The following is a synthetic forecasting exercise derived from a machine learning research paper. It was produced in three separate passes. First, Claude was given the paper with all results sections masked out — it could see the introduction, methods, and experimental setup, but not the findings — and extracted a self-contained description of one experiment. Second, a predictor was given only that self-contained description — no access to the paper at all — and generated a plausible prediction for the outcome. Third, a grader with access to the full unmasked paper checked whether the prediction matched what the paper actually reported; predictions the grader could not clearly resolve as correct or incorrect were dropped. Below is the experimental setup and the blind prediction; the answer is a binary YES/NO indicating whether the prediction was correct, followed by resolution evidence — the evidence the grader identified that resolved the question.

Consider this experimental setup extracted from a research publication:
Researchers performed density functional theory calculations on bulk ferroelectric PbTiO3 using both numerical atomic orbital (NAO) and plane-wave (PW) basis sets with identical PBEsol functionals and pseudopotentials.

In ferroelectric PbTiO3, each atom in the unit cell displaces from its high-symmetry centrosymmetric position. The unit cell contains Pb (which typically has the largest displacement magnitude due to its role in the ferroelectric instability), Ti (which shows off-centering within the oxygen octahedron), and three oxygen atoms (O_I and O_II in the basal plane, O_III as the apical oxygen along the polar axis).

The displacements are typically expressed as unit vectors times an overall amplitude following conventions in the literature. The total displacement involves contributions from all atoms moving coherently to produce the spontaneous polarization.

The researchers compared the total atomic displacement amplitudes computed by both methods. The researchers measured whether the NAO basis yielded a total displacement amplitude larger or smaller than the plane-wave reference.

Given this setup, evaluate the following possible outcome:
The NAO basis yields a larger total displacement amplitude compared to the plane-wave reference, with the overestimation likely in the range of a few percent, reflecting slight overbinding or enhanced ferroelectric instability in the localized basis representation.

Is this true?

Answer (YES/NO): NO